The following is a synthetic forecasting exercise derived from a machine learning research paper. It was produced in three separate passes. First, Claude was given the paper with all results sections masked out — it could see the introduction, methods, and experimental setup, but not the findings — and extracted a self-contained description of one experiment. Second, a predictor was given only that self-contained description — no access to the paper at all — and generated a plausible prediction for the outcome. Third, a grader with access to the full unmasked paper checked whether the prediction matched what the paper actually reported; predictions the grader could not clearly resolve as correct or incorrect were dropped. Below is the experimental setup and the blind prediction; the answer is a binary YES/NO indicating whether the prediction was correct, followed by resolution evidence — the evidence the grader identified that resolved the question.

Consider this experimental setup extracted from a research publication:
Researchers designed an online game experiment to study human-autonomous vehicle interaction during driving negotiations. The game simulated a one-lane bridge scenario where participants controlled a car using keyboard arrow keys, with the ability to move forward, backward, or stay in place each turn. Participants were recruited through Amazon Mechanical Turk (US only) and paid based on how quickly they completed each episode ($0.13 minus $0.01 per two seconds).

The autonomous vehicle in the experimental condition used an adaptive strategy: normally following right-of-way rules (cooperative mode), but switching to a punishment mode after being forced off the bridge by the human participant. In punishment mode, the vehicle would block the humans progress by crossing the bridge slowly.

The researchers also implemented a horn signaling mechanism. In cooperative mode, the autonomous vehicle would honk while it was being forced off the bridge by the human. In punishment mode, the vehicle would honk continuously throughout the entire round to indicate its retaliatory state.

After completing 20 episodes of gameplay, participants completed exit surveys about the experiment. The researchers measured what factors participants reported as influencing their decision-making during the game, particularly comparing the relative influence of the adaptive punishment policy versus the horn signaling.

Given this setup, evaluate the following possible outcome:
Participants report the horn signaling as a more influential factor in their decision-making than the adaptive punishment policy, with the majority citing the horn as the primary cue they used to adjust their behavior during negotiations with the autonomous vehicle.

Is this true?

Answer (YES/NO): NO